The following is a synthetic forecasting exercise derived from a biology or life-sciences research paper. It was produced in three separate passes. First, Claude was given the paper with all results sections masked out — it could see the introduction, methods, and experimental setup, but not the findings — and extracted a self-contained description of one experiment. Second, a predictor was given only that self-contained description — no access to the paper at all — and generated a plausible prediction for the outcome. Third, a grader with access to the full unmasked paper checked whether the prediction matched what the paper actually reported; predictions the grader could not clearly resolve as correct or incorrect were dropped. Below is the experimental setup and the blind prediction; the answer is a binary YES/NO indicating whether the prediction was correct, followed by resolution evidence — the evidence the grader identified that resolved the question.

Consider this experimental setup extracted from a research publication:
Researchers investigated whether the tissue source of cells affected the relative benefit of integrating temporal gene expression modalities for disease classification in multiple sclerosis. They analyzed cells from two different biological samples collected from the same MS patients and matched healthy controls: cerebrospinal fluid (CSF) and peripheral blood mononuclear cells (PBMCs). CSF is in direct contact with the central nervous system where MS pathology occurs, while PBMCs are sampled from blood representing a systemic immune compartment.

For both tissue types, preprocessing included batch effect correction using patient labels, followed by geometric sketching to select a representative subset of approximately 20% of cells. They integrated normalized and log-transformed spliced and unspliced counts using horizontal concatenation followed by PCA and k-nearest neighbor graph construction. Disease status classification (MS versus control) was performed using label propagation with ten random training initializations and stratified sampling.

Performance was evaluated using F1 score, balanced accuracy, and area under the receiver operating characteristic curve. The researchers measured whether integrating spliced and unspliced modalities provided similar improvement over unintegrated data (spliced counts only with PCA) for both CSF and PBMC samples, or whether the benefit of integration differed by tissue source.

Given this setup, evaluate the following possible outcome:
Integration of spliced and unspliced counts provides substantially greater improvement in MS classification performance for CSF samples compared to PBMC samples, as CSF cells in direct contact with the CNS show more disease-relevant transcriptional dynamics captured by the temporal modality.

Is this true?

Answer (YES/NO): NO